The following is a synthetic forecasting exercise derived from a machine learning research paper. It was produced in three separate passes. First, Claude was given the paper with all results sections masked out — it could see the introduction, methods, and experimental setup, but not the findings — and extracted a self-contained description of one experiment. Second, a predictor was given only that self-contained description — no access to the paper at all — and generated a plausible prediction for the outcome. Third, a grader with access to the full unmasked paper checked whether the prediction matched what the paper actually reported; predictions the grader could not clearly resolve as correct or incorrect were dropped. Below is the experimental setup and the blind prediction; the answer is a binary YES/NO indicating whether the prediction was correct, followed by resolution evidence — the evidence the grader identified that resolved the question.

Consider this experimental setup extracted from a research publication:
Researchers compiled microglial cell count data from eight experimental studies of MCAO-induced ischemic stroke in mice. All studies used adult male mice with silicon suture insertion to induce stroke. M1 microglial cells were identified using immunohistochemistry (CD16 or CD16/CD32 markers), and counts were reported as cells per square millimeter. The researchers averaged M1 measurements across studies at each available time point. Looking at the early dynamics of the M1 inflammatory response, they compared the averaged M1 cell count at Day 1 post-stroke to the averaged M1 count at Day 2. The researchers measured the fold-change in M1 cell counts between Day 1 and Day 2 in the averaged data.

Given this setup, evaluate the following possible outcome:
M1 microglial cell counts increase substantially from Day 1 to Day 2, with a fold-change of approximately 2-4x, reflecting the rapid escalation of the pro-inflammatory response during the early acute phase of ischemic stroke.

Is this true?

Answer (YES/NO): NO